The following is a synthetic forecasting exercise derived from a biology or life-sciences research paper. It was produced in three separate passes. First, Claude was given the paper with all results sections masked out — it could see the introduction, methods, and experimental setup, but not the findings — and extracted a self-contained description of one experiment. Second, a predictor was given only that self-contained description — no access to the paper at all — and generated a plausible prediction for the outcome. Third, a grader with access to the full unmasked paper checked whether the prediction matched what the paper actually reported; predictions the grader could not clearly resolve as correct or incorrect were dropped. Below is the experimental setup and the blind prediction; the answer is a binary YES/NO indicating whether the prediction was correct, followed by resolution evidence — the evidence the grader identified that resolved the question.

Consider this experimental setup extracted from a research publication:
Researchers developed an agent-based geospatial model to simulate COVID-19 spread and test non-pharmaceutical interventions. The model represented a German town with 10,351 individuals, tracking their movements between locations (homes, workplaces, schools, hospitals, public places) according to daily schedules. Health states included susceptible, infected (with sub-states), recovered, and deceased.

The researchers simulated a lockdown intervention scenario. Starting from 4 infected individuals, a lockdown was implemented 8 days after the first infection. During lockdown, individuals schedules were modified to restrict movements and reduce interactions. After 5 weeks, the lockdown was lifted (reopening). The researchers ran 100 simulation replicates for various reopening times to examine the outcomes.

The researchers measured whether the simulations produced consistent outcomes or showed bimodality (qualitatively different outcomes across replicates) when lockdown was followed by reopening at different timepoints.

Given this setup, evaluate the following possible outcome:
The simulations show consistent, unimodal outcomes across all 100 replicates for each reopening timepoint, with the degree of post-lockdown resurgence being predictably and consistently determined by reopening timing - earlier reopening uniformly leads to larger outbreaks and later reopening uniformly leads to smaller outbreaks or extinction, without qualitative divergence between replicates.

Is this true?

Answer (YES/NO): NO